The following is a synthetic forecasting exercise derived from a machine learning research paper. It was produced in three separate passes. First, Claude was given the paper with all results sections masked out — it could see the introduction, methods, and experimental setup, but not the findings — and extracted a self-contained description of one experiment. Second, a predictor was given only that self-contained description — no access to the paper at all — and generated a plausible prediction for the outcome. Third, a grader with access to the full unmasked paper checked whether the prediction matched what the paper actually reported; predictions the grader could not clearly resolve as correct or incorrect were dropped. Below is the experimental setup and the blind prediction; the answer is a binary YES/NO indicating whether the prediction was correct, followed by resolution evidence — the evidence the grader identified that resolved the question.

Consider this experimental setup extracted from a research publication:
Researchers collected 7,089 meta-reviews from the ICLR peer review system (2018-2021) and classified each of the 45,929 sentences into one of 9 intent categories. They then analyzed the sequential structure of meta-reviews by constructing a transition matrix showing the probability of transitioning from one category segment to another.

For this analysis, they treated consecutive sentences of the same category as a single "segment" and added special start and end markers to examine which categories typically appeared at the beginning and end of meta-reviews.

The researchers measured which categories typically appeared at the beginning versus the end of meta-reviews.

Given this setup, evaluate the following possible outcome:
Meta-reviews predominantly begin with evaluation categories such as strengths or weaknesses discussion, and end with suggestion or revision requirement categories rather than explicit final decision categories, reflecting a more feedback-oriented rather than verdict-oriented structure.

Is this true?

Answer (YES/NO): NO